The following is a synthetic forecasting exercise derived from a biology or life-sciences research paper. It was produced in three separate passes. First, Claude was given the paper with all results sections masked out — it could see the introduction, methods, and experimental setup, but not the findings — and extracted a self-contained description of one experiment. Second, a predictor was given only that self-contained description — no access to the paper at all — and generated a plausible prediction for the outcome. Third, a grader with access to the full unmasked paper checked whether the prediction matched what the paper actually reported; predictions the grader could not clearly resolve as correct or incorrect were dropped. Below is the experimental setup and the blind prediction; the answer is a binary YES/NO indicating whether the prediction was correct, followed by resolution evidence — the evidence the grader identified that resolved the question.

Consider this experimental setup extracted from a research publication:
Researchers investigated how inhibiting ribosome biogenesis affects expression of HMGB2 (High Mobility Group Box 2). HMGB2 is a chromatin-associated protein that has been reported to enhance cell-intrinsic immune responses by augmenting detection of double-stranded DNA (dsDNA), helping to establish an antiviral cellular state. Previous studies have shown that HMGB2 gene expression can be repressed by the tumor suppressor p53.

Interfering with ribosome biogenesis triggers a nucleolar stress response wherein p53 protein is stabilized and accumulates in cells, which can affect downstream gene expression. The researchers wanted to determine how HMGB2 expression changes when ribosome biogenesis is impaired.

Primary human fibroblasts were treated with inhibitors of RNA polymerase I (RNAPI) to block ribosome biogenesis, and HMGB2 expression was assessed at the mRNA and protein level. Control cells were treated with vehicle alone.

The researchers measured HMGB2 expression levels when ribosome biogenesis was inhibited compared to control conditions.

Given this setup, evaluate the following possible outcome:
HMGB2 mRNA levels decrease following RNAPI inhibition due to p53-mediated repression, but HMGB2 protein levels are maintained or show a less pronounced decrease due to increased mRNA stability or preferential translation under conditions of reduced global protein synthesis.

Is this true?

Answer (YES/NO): NO